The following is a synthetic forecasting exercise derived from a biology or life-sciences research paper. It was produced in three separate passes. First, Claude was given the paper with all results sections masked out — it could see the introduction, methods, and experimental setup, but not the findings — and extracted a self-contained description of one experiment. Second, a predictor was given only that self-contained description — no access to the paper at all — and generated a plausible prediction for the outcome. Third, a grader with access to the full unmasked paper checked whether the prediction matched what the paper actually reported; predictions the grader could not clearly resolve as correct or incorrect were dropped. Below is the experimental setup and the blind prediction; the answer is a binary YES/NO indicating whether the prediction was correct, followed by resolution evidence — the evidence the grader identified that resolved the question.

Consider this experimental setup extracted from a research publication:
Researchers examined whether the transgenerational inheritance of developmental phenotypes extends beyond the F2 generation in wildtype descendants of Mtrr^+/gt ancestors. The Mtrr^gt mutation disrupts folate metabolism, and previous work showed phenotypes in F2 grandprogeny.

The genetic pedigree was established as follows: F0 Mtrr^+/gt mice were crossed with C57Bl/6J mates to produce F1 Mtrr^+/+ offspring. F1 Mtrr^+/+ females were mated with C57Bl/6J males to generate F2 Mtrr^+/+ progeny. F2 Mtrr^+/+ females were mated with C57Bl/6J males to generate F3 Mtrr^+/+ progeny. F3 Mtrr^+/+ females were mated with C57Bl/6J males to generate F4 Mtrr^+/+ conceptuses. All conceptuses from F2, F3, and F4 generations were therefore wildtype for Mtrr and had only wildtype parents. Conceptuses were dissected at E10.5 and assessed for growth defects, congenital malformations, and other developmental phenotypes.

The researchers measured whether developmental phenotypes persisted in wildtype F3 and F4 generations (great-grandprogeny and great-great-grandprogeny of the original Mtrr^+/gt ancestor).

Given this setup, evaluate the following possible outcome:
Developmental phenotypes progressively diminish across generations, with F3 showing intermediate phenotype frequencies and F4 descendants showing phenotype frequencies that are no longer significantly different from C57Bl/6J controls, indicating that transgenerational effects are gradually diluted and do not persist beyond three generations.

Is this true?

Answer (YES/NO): NO